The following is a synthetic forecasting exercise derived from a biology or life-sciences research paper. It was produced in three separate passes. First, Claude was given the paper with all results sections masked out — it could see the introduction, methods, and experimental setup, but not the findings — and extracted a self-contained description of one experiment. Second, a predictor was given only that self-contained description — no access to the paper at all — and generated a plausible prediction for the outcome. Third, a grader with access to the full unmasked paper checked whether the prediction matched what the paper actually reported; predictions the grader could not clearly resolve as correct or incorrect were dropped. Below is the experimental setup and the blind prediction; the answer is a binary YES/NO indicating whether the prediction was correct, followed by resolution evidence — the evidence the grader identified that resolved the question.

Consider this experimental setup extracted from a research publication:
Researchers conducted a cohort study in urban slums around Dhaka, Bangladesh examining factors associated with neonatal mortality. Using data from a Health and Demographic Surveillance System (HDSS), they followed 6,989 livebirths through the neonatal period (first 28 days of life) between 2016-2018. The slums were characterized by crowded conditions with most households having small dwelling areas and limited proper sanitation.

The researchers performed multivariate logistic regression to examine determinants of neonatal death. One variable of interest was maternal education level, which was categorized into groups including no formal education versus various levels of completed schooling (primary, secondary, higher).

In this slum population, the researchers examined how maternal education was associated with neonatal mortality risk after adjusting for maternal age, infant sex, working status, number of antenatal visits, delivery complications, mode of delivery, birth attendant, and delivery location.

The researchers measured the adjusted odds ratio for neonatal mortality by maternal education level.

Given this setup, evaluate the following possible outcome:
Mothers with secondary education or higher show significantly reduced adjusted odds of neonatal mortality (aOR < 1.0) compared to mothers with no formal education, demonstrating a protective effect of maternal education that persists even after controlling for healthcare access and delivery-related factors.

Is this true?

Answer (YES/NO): NO